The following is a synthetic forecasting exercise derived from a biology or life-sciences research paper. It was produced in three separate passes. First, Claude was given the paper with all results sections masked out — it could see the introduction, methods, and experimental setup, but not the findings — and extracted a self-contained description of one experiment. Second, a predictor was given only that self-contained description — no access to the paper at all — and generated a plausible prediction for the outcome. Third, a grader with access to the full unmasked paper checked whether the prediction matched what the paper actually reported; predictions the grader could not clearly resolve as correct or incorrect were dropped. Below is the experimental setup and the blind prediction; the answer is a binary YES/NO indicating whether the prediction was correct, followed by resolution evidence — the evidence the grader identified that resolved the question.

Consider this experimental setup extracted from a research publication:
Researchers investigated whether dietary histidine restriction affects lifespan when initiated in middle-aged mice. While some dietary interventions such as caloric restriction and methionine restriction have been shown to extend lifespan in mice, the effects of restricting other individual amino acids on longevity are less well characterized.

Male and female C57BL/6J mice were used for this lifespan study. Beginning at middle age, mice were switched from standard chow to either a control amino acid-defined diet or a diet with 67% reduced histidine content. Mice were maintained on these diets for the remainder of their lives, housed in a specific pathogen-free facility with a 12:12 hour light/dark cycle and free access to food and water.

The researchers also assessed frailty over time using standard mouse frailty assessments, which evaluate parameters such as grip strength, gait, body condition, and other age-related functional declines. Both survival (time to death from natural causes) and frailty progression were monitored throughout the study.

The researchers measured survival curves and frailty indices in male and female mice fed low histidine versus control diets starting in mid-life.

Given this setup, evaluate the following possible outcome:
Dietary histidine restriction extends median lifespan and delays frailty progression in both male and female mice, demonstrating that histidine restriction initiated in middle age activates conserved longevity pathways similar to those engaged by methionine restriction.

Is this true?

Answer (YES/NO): NO